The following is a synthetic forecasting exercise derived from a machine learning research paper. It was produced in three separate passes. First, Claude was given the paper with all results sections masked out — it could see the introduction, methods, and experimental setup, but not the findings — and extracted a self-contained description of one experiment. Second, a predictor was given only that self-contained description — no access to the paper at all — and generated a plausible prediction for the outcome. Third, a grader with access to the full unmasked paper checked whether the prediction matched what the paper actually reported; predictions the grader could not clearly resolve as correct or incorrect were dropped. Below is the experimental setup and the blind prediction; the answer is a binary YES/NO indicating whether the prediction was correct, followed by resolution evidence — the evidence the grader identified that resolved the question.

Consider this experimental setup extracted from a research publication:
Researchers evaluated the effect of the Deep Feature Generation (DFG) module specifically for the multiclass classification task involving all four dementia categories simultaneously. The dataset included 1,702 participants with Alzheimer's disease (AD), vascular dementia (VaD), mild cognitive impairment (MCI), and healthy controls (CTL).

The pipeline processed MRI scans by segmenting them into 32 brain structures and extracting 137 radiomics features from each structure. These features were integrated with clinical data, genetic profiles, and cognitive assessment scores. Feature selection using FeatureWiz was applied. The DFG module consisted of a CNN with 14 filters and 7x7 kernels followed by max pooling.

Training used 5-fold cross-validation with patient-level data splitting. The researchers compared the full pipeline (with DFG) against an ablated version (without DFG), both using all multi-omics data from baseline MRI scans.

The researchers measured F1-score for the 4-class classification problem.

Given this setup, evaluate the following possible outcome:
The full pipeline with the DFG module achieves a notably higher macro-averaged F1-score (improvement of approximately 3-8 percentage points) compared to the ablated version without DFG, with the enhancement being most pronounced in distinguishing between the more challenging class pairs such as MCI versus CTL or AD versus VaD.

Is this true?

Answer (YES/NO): NO